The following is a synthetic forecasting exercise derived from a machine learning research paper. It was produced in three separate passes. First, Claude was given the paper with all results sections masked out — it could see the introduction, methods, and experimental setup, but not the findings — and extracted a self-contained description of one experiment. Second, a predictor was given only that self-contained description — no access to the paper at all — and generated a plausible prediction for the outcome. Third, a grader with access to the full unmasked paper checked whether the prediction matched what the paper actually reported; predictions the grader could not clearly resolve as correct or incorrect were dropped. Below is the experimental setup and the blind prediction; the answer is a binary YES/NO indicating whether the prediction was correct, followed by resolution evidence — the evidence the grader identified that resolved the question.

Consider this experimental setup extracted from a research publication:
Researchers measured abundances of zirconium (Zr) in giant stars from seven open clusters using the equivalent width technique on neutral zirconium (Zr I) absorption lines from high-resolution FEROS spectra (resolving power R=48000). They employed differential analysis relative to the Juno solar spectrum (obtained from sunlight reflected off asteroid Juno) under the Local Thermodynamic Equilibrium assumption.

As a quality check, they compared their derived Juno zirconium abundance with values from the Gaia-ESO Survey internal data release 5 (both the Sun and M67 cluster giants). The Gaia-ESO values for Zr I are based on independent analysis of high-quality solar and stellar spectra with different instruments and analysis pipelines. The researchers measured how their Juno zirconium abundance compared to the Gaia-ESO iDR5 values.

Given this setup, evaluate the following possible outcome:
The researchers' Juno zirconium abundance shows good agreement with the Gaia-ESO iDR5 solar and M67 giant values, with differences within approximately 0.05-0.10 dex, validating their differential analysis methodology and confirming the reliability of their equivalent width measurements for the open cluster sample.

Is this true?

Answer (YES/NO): NO